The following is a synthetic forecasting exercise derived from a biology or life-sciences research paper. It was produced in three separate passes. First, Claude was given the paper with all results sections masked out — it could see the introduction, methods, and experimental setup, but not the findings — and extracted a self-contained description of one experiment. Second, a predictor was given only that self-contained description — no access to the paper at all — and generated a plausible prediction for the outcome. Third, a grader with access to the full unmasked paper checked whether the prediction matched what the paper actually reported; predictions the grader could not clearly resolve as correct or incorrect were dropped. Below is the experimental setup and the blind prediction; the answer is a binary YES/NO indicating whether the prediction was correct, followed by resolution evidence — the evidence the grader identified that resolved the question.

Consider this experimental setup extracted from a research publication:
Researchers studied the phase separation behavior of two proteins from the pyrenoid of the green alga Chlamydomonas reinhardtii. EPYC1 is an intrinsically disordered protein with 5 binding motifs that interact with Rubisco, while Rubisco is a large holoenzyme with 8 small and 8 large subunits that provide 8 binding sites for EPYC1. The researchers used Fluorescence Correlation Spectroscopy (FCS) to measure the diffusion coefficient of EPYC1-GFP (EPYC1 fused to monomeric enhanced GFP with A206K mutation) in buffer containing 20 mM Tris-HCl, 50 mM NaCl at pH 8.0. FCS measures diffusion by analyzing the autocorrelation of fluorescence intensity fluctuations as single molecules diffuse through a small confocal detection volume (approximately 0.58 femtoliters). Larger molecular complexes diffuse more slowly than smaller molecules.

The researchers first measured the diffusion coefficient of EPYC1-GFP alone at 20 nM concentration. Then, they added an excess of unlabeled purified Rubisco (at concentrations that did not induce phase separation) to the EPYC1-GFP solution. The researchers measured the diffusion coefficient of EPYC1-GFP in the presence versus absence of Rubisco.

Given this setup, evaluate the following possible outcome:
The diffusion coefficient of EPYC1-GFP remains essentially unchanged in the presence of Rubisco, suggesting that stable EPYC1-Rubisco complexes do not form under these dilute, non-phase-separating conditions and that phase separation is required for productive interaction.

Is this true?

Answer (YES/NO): NO